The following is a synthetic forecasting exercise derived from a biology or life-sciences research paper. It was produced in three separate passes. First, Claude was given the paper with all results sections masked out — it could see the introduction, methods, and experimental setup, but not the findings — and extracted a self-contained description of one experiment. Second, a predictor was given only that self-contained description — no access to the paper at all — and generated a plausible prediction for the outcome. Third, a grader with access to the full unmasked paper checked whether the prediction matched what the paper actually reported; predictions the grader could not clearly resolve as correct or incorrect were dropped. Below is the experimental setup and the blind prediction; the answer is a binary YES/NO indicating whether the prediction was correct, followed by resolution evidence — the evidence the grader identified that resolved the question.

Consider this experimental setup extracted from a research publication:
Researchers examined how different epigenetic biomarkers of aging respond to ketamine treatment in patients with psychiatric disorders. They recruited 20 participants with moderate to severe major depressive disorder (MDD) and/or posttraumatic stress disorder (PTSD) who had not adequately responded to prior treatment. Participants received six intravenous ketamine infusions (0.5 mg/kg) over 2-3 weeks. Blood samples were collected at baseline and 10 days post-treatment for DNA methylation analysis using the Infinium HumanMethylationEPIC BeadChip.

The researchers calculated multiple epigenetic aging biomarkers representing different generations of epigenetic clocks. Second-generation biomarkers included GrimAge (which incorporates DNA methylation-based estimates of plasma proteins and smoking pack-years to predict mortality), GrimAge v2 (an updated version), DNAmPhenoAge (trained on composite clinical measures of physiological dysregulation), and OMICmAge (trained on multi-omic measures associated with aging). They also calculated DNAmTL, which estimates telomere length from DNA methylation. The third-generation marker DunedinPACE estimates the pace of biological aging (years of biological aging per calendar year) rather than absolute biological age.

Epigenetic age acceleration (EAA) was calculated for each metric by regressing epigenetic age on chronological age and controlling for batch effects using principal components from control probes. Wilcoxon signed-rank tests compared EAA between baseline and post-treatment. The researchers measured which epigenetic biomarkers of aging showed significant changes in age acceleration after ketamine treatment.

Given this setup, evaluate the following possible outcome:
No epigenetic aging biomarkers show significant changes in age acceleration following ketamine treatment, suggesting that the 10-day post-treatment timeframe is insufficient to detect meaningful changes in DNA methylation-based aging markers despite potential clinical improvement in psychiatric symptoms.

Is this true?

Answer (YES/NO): NO